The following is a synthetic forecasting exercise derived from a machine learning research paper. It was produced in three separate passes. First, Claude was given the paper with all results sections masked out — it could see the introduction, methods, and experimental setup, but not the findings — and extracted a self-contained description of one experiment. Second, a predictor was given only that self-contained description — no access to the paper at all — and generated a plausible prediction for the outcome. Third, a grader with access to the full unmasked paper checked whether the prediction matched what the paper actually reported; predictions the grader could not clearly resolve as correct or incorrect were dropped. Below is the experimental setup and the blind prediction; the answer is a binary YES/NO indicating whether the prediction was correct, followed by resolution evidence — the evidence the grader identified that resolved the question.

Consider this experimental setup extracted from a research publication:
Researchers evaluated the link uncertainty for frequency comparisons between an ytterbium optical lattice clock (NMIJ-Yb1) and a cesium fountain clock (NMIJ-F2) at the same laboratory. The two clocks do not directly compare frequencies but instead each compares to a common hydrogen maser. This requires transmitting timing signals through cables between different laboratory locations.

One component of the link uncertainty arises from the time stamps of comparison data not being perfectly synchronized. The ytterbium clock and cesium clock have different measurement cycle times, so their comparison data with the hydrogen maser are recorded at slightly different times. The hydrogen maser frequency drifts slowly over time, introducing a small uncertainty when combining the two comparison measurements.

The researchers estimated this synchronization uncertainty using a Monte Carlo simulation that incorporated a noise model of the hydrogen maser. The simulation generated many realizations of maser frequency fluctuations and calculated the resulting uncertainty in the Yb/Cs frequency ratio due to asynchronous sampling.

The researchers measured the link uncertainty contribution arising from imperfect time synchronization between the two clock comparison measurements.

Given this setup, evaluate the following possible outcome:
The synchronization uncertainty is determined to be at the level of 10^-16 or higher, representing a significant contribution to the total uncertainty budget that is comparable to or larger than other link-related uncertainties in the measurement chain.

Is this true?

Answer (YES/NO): NO